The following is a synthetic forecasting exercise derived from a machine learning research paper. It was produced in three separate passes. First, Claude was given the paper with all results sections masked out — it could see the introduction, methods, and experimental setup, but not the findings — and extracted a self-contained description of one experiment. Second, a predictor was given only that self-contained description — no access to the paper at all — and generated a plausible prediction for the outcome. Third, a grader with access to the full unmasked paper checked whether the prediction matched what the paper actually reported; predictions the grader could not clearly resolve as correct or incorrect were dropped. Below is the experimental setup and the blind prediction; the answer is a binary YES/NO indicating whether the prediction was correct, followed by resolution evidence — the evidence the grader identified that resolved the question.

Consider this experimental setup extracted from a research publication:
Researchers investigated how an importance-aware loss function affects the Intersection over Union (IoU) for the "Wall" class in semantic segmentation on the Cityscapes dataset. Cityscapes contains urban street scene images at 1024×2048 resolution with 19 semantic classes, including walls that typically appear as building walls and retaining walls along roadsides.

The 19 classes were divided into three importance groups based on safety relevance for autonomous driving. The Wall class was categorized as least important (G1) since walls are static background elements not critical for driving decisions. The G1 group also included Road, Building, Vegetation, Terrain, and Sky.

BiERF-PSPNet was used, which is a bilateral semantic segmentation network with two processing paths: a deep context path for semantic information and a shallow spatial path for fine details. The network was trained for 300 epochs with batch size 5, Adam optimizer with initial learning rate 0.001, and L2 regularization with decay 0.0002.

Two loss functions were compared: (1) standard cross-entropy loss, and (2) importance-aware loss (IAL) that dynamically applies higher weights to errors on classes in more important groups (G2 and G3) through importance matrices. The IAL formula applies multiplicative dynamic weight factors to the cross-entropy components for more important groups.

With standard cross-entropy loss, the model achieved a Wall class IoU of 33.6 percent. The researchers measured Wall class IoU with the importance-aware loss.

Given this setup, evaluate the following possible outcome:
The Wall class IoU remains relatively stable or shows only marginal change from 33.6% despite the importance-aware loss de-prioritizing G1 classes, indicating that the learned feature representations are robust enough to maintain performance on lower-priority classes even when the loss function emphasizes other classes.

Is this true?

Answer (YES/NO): NO